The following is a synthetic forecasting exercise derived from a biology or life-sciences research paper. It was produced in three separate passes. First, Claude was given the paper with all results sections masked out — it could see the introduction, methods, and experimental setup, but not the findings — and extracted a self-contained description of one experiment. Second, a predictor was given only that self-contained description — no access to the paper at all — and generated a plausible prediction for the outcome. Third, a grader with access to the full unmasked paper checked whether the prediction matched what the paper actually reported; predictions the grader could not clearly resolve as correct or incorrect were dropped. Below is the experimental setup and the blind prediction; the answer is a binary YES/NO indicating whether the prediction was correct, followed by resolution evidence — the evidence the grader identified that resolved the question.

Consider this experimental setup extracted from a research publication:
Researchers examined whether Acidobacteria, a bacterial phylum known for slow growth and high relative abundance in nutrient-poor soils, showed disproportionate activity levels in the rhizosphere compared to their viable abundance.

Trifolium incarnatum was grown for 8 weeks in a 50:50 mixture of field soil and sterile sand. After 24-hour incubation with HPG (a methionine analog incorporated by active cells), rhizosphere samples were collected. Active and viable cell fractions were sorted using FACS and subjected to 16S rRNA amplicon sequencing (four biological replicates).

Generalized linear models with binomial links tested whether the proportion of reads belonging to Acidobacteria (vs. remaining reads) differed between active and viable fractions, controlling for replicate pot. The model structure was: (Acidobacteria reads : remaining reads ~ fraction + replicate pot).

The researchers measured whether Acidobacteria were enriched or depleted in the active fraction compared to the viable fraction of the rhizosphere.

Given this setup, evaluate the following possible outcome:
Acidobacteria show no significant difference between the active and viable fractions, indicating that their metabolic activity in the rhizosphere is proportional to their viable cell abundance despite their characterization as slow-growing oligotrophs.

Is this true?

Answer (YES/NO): NO